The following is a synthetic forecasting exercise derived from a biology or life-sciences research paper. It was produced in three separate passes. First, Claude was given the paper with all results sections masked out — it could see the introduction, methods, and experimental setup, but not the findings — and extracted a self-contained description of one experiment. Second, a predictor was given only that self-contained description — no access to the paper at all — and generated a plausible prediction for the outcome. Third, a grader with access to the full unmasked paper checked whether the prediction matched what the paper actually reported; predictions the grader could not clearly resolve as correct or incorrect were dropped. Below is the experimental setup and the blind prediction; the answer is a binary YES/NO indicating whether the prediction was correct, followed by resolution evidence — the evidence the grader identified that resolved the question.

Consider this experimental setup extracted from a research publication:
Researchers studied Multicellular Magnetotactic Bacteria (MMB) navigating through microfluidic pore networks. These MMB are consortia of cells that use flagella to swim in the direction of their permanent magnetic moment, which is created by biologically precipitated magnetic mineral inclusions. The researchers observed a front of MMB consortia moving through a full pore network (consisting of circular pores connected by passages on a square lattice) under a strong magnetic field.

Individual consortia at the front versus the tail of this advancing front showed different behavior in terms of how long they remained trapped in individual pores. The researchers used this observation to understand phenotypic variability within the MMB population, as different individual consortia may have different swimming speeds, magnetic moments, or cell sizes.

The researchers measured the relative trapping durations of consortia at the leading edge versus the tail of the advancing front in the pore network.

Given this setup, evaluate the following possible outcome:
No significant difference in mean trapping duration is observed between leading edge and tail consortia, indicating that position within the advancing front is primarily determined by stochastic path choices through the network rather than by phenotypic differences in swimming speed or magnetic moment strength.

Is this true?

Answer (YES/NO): NO